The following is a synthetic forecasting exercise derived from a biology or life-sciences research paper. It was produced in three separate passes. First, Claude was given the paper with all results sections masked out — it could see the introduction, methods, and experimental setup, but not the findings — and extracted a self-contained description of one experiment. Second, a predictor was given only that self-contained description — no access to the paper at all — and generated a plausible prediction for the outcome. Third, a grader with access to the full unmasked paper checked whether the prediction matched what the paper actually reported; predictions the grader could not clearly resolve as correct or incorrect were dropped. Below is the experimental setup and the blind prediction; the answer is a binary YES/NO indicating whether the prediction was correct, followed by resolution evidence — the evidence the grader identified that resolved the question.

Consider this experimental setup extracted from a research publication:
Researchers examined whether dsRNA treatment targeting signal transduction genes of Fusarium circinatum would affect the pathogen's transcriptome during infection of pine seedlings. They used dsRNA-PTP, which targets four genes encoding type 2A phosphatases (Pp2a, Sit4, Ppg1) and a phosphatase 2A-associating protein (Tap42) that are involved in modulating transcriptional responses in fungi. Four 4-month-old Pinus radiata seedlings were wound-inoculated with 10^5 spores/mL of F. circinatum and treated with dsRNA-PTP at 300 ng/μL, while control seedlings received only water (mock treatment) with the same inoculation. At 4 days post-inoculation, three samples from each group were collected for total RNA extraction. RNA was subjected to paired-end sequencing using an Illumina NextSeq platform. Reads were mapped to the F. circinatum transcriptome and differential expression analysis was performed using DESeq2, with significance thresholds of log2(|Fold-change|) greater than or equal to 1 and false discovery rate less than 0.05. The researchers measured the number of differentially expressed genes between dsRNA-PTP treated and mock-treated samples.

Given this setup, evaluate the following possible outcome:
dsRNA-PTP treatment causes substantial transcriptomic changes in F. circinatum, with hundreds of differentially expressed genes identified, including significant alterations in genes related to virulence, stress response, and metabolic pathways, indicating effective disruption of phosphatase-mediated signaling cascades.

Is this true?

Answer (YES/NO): NO